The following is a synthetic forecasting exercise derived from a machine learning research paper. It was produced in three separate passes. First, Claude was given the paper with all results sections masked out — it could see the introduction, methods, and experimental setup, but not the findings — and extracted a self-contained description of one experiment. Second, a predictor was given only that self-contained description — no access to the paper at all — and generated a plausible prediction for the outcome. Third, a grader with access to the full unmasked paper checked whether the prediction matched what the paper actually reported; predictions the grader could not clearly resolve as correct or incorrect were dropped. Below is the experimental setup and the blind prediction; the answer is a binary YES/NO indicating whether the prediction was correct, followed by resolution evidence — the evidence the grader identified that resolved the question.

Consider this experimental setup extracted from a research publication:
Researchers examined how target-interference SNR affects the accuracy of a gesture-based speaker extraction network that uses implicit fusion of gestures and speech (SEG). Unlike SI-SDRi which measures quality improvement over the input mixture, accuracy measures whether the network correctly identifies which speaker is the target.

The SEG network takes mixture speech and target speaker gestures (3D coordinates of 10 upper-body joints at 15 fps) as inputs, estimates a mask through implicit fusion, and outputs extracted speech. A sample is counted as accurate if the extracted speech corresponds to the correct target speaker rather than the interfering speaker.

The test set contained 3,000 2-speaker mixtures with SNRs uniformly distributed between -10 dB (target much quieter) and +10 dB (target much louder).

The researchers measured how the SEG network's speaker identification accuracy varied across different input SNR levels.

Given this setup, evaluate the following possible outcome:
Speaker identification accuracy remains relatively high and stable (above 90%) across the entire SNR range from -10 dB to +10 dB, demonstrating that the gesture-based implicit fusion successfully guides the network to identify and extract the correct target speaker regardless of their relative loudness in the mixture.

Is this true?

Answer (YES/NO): NO